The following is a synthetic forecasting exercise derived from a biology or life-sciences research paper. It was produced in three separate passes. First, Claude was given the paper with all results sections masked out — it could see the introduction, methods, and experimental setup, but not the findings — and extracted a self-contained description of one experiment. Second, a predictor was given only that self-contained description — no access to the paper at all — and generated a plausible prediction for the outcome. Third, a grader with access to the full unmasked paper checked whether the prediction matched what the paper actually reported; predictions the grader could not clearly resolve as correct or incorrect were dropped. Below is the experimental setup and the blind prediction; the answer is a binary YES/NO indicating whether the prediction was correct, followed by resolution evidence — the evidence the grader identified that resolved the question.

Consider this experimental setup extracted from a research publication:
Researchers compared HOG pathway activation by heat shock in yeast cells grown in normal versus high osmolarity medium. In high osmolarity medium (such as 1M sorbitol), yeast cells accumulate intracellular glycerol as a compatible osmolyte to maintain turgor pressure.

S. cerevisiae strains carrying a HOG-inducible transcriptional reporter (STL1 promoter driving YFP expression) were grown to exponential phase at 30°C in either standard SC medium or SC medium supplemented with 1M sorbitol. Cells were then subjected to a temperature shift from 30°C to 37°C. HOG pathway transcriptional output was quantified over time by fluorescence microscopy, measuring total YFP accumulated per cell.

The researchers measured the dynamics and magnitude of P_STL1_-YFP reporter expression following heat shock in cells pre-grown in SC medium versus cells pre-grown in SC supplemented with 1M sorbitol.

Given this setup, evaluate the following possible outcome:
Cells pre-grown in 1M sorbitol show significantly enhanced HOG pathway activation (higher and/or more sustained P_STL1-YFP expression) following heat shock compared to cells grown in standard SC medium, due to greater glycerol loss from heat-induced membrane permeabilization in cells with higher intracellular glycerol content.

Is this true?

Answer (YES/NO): YES